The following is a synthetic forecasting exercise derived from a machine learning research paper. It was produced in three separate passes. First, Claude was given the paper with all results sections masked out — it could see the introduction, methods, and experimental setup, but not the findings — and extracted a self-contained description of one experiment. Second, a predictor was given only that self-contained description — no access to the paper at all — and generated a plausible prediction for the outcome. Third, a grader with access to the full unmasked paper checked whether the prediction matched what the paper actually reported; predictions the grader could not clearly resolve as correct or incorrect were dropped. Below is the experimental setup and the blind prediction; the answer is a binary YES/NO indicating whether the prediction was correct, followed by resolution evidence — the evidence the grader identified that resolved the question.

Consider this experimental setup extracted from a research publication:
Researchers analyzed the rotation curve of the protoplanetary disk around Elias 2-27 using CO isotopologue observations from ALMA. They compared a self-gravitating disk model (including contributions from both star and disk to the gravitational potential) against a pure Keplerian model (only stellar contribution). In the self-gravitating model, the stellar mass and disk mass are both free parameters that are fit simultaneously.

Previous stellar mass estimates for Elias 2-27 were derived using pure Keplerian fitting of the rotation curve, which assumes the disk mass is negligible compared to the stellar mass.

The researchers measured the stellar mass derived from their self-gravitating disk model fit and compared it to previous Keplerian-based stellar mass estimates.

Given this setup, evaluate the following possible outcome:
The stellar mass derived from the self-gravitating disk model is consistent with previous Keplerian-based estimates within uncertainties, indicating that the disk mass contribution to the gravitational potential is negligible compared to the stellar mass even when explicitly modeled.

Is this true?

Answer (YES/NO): NO